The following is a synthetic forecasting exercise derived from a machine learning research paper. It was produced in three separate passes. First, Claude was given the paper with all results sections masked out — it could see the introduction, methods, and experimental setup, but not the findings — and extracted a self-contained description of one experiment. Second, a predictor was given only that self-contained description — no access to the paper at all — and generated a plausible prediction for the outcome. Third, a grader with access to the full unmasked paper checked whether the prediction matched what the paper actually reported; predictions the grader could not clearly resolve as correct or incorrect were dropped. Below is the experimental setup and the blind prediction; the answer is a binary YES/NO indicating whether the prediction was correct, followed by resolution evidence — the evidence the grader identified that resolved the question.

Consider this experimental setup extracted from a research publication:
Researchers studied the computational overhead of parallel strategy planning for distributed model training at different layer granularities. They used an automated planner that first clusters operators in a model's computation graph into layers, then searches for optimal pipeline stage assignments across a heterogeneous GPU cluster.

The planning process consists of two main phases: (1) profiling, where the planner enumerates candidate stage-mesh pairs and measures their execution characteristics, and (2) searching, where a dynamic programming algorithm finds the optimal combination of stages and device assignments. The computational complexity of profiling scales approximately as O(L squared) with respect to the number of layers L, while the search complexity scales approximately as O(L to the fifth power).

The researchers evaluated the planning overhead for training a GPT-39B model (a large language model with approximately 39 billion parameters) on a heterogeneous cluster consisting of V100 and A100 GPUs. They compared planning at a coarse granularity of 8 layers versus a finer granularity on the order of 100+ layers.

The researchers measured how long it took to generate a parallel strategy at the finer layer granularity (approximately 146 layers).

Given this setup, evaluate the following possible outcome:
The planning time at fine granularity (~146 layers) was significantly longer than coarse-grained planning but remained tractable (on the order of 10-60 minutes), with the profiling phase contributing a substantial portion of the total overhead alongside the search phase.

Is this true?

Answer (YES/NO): YES